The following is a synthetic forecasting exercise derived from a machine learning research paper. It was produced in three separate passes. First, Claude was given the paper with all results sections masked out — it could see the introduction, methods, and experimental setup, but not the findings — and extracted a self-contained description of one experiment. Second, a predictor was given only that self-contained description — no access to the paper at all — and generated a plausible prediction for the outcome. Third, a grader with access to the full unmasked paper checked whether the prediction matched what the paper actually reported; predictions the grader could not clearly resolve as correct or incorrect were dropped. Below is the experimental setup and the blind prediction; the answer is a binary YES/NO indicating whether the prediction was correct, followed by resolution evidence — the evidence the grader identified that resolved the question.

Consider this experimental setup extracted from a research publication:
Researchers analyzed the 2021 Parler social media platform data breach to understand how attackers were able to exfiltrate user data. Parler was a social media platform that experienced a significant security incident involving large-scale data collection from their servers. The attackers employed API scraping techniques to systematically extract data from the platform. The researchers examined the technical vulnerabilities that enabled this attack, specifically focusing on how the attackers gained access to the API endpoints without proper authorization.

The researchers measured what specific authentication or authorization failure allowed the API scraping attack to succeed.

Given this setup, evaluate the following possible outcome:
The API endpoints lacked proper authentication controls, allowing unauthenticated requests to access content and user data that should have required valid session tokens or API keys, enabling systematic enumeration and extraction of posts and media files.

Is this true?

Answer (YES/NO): YES